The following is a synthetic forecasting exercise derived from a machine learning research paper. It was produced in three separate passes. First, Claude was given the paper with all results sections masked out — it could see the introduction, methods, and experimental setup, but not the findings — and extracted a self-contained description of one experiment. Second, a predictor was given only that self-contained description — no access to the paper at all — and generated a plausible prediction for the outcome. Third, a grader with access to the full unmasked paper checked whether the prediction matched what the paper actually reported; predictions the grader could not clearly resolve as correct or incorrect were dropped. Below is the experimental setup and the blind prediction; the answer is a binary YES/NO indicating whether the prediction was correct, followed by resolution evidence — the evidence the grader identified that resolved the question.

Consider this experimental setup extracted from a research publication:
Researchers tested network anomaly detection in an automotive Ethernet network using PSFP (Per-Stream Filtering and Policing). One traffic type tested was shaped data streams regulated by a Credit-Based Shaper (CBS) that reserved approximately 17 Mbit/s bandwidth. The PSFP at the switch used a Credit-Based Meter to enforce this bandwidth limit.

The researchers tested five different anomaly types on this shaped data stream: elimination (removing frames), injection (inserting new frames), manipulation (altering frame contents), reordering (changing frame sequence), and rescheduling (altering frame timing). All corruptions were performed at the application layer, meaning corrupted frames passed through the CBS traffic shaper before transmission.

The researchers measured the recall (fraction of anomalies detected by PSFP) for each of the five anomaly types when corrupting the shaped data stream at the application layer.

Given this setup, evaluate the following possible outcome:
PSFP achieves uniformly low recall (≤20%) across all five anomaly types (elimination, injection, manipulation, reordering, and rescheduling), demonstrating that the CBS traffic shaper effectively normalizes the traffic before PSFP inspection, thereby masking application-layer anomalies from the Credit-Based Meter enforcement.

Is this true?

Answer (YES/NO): YES